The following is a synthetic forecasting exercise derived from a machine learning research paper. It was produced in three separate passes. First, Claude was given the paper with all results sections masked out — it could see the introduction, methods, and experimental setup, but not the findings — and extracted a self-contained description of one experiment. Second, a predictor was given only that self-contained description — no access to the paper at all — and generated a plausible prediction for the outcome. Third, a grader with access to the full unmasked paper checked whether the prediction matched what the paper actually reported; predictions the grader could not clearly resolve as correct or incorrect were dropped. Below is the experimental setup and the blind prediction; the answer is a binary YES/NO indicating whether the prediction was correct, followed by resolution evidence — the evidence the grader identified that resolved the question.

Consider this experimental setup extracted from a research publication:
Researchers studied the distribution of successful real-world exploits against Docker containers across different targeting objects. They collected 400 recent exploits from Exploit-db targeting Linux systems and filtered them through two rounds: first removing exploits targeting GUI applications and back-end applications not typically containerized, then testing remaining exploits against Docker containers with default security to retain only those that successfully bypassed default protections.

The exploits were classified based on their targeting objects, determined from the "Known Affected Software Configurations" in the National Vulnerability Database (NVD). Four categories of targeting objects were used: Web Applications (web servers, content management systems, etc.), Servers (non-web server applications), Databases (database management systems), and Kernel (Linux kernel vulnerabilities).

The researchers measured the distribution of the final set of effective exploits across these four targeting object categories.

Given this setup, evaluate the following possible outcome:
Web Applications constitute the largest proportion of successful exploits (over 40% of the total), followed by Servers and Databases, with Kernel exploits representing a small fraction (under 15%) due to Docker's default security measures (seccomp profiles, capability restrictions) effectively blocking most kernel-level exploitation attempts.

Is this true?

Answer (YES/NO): NO